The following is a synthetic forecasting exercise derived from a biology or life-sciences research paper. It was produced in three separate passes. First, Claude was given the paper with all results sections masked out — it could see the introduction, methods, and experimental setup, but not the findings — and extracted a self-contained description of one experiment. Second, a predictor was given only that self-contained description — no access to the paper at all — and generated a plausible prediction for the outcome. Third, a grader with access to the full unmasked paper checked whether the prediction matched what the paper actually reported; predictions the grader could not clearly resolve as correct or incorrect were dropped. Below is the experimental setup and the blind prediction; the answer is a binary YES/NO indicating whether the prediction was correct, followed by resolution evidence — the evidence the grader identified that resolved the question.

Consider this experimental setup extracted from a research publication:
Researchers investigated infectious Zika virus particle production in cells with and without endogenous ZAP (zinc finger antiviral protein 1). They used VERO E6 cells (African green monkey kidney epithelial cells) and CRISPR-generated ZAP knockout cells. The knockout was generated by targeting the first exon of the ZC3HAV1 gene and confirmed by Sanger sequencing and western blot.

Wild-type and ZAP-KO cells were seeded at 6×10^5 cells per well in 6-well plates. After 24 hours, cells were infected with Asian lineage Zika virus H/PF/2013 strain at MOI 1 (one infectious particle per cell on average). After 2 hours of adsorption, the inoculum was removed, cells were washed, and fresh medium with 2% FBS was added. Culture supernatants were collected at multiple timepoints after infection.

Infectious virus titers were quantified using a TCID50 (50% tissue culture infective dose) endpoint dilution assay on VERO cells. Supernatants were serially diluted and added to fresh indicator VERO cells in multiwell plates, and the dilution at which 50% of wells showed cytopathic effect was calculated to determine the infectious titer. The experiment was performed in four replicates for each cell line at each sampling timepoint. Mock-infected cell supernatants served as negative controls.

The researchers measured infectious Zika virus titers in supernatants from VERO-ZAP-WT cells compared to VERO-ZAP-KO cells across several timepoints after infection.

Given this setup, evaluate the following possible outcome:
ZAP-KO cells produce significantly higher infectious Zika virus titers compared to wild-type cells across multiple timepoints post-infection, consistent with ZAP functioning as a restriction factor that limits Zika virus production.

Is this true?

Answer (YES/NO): YES